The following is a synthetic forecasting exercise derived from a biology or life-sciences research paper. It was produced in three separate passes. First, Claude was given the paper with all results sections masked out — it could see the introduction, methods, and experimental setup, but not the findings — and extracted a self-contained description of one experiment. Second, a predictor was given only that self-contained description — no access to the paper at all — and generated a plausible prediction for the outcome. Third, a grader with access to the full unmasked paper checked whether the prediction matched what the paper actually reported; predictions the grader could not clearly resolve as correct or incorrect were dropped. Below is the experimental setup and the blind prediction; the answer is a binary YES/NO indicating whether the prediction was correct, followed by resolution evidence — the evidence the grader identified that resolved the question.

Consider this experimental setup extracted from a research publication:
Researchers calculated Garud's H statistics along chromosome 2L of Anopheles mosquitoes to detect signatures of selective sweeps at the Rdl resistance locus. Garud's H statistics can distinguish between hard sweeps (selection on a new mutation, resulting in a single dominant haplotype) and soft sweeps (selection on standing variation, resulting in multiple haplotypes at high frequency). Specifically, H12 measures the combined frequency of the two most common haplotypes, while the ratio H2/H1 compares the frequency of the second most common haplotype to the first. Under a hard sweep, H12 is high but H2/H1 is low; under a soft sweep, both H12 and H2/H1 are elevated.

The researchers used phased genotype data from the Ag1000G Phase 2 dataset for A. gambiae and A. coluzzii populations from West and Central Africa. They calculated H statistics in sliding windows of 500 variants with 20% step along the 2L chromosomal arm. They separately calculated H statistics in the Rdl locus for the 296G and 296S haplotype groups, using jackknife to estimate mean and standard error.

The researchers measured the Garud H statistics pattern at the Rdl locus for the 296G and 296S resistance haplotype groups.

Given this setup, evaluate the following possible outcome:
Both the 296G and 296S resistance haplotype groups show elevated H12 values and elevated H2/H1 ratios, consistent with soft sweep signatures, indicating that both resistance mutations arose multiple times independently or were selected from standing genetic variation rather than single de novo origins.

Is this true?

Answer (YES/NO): NO